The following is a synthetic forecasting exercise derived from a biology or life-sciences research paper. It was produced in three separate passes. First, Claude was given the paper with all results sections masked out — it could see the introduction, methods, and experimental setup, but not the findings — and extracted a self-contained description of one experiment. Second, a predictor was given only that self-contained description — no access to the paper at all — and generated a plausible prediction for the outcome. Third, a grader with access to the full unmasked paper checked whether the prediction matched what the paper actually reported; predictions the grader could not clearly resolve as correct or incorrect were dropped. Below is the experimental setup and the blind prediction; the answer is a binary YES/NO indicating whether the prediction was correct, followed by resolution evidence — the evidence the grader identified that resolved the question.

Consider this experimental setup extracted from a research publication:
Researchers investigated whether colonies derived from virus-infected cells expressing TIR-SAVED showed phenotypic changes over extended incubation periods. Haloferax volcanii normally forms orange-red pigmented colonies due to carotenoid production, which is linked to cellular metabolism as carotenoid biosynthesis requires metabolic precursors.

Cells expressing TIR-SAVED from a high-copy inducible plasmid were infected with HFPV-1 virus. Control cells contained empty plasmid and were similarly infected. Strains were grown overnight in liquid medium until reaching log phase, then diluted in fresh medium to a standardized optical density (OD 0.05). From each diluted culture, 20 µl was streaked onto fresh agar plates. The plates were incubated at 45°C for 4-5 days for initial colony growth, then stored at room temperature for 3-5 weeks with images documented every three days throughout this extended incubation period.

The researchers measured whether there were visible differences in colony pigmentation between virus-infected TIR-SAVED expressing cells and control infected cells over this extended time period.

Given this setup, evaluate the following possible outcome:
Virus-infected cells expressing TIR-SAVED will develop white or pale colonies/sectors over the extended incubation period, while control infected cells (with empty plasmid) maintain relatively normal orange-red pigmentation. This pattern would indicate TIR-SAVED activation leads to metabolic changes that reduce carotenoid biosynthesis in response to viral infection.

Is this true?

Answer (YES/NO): YES